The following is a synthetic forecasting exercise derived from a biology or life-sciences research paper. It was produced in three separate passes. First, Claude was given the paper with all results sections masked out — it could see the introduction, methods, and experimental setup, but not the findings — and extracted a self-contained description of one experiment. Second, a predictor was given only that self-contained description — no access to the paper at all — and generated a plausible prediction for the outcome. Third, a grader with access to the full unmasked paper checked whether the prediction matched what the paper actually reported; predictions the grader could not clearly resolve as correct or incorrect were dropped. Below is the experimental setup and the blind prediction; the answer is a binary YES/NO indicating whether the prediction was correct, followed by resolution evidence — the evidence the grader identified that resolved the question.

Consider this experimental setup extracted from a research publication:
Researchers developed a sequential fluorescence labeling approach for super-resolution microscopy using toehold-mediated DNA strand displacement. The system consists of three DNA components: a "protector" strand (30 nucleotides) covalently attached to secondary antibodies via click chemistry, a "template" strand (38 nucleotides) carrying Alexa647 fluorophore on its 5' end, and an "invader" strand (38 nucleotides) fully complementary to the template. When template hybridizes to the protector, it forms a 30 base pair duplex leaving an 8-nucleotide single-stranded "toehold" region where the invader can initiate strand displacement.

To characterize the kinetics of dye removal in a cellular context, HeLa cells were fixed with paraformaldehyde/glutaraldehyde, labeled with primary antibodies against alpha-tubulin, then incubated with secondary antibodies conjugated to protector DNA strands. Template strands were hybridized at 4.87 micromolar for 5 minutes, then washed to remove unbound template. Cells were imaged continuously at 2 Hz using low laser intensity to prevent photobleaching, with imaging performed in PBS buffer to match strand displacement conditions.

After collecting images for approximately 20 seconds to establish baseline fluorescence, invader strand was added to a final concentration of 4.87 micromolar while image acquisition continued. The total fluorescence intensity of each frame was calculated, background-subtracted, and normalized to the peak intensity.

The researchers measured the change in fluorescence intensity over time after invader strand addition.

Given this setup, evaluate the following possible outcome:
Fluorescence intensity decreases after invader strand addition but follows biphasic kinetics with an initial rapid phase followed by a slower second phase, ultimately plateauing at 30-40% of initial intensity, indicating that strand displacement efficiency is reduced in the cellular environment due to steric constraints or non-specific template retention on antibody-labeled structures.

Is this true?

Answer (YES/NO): NO